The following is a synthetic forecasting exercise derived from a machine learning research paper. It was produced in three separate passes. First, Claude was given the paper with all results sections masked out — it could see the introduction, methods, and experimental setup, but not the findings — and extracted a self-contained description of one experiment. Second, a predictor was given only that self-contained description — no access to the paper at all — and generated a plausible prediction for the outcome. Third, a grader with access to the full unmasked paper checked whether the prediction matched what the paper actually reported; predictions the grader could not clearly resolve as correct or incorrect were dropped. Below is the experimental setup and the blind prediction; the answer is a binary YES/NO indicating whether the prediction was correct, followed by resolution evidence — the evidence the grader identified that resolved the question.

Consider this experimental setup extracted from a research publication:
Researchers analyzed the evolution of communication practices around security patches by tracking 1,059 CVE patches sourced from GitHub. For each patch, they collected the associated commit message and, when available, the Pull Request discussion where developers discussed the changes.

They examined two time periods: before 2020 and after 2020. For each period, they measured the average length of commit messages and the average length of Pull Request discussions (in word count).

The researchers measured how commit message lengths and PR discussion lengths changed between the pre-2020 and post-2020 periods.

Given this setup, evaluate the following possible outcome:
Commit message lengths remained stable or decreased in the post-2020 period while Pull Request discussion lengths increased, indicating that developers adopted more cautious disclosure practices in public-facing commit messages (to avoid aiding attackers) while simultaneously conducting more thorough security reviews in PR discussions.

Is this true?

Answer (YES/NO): YES